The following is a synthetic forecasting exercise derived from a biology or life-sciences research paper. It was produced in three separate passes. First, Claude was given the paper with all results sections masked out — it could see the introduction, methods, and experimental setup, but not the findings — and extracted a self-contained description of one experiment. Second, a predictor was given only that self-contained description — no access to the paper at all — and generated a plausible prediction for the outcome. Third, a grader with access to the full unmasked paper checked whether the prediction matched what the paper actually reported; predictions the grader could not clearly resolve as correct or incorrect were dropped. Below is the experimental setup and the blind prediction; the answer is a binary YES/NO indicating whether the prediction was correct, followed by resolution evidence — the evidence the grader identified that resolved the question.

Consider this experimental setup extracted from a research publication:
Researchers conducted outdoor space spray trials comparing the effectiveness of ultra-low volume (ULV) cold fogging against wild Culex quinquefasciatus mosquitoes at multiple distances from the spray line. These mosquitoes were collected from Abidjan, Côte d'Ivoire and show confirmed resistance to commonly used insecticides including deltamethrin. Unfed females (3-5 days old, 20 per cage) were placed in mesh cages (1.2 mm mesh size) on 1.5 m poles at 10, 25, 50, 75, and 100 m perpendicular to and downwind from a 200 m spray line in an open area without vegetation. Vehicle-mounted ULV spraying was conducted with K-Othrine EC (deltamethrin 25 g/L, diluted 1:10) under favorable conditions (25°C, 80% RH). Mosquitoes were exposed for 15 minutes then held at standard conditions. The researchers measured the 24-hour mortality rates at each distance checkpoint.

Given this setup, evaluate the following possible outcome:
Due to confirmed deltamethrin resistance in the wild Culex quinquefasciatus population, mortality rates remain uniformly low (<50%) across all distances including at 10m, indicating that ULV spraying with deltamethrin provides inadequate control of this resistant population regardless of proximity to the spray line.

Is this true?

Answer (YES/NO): NO